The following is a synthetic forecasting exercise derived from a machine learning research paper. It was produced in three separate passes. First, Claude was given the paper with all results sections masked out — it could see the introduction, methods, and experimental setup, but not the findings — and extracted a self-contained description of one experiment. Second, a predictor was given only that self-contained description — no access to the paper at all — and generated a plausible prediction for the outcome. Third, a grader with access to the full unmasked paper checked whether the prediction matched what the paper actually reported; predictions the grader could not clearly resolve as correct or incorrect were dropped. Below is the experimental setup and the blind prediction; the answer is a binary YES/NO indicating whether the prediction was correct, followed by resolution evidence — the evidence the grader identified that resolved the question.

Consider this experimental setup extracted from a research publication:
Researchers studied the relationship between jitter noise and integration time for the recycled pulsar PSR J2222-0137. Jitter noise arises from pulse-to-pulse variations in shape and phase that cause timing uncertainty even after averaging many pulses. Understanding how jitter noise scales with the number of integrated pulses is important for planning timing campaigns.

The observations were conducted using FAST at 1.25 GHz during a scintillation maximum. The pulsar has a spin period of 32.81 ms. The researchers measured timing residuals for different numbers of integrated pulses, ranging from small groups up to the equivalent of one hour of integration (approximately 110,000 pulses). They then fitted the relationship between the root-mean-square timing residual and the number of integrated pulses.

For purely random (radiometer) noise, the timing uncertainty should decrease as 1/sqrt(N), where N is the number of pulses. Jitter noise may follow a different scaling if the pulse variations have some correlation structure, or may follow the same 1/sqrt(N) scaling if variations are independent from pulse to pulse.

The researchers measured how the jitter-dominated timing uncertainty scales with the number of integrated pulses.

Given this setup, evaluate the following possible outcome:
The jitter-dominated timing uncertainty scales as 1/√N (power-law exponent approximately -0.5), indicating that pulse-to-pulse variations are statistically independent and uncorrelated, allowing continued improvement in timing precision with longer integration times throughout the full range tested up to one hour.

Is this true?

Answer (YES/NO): YES